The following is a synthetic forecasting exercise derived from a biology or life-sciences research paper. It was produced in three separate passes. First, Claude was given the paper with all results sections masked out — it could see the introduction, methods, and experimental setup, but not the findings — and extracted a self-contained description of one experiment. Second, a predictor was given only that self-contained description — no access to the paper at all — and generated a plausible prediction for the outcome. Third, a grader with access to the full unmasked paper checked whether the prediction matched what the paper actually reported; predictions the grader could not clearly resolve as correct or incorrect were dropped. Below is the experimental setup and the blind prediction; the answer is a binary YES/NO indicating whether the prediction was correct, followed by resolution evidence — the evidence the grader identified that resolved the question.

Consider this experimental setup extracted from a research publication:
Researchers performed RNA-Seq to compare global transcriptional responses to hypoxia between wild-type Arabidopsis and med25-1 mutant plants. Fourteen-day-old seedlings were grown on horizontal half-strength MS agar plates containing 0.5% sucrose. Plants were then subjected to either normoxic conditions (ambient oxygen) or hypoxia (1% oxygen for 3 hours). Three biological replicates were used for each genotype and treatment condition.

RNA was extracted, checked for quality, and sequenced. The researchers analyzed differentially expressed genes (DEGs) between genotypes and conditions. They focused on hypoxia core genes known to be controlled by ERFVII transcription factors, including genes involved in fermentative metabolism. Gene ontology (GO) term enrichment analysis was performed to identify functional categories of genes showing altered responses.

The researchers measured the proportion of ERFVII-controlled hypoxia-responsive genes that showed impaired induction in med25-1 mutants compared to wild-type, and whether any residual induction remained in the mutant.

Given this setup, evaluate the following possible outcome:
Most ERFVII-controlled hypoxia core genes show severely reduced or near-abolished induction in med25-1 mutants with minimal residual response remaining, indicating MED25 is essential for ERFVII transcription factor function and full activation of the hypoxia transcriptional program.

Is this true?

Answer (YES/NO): NO